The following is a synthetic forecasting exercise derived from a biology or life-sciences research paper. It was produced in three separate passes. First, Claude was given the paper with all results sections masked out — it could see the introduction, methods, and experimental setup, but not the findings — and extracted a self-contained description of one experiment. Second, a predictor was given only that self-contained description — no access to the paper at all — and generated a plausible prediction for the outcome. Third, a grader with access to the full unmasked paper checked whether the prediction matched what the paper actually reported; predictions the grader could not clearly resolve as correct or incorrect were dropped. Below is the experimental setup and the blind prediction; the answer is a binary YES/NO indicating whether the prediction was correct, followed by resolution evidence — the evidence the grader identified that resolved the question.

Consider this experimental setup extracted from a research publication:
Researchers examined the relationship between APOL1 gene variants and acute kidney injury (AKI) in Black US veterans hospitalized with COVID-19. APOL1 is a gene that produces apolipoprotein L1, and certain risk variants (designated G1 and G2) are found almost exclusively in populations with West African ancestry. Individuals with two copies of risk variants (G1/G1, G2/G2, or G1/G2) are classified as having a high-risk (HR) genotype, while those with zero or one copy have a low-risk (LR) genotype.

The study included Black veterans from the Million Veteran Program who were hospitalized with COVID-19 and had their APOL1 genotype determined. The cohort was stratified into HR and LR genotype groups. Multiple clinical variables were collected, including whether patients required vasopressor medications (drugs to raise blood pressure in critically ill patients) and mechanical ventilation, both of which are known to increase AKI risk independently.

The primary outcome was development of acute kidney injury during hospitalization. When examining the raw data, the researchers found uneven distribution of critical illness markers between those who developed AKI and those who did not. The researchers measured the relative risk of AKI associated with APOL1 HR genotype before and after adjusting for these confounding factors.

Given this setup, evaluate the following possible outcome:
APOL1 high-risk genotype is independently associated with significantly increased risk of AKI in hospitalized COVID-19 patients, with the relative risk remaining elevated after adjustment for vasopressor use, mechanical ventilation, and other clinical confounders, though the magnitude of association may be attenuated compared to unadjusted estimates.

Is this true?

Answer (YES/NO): NO